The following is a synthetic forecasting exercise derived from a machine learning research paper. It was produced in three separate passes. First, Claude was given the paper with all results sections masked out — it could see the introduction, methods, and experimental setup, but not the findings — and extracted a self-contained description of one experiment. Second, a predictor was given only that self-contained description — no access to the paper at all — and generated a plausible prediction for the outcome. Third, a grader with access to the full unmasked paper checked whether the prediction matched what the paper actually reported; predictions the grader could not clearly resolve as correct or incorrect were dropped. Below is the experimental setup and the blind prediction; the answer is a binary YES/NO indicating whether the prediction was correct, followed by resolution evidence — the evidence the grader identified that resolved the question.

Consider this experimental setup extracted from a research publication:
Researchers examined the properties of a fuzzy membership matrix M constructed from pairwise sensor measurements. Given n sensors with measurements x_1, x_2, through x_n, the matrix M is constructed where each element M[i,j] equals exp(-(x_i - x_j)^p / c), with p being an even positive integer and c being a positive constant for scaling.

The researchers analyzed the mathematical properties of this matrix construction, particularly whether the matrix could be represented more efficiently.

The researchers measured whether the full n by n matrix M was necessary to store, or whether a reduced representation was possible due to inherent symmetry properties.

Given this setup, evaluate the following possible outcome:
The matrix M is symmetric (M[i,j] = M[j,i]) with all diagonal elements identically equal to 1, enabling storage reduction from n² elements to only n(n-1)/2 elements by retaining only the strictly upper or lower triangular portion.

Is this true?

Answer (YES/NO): YES